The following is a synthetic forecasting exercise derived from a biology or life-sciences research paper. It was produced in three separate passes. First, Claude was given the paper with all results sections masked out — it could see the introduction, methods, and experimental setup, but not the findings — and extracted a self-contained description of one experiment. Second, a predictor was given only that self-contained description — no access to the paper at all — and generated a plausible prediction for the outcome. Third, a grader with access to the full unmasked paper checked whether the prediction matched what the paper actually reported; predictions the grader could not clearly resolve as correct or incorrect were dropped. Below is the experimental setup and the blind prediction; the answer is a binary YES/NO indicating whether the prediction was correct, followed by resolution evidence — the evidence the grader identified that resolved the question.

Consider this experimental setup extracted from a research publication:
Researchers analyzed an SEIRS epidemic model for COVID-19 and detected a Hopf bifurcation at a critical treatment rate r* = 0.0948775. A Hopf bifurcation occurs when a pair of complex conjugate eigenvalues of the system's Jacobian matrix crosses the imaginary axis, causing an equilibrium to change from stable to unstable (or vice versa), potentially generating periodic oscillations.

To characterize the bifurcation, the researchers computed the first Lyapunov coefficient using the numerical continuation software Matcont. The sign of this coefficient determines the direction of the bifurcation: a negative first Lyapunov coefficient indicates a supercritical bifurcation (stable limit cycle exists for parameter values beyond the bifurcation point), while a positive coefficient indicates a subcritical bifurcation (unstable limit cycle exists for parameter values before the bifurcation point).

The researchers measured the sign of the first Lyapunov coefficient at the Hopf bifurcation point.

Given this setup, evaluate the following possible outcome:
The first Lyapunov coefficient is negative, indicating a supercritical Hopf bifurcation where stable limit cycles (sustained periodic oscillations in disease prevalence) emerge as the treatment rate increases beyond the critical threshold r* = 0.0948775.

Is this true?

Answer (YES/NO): NO